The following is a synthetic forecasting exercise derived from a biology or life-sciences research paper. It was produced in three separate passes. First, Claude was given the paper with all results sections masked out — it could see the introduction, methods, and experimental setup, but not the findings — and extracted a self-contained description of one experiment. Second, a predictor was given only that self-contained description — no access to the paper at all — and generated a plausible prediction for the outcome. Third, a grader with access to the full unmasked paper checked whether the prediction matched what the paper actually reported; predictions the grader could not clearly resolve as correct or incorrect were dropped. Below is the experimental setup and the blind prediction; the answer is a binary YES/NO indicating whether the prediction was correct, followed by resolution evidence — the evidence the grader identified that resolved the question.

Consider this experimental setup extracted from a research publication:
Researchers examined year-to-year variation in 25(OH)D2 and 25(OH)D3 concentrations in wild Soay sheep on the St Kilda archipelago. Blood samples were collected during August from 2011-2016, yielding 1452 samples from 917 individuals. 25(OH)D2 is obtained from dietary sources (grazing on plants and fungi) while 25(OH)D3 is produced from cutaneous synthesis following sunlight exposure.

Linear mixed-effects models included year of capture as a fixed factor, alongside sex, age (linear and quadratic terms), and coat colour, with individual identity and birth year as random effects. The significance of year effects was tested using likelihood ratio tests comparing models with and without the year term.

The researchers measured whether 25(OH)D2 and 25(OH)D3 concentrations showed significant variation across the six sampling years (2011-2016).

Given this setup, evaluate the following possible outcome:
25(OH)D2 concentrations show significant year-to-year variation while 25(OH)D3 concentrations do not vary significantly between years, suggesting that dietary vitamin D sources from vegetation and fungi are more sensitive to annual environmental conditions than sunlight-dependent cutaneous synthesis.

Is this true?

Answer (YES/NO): NO